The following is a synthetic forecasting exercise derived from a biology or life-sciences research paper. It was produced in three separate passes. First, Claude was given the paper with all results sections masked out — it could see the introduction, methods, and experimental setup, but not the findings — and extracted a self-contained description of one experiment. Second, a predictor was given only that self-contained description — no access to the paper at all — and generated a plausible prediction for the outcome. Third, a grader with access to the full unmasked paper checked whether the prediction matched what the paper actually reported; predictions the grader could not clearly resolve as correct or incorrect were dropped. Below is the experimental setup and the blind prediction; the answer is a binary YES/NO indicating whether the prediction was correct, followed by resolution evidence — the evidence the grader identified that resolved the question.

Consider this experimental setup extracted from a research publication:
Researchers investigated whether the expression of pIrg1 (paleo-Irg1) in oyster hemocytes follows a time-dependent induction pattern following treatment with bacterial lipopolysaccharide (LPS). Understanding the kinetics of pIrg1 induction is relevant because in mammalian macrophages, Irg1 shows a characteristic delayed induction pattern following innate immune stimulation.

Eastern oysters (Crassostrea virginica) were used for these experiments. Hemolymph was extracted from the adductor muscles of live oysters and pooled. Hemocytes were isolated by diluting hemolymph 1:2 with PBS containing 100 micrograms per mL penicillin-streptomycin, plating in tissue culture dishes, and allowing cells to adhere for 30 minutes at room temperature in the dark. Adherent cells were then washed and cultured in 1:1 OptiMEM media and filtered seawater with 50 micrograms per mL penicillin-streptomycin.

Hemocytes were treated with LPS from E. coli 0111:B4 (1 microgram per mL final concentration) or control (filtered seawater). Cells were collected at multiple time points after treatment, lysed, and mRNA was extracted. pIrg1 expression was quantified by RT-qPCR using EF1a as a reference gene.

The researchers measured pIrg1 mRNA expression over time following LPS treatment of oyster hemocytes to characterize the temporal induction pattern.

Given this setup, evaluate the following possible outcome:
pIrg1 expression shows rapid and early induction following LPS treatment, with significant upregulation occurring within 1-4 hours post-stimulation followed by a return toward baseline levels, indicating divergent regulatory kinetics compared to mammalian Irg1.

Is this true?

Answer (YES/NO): NO